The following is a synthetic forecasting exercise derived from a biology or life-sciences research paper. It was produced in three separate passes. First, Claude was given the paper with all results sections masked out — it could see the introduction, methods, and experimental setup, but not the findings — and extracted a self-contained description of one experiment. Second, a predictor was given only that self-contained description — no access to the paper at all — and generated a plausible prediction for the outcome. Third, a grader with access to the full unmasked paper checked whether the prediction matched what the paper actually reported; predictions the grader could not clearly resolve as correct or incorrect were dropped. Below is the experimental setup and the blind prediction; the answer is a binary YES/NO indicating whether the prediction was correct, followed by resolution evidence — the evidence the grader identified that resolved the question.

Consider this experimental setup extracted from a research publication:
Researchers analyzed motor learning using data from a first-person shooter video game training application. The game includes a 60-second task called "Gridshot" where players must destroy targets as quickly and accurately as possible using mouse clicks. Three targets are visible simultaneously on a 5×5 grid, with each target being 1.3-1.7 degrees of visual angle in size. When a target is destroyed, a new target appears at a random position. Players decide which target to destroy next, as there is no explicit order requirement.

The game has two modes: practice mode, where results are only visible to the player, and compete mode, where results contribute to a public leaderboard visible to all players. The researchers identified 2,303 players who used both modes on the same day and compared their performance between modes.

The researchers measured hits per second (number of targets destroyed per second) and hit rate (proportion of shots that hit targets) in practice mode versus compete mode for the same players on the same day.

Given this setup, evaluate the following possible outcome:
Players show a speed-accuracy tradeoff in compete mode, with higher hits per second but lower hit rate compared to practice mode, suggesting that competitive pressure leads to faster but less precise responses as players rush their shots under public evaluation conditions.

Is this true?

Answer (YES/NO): NO